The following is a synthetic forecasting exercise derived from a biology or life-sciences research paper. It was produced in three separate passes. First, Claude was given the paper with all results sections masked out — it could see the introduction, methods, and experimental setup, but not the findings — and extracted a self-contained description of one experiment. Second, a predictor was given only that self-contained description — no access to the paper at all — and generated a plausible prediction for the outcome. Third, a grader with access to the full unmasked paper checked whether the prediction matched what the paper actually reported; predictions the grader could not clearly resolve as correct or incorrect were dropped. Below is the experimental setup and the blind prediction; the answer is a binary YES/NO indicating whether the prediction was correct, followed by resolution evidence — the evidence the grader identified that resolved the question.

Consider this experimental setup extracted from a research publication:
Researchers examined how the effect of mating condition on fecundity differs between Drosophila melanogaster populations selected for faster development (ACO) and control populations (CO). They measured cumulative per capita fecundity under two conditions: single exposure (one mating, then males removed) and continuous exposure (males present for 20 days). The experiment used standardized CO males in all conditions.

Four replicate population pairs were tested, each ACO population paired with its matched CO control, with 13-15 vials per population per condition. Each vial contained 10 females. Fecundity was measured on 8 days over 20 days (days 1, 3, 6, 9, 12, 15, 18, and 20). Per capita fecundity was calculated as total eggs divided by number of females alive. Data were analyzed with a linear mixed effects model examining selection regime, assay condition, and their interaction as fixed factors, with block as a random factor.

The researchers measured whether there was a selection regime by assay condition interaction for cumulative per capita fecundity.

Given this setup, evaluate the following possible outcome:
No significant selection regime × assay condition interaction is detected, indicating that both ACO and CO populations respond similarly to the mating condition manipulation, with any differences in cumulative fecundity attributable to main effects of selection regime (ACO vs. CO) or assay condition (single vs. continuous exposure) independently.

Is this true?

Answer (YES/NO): YES